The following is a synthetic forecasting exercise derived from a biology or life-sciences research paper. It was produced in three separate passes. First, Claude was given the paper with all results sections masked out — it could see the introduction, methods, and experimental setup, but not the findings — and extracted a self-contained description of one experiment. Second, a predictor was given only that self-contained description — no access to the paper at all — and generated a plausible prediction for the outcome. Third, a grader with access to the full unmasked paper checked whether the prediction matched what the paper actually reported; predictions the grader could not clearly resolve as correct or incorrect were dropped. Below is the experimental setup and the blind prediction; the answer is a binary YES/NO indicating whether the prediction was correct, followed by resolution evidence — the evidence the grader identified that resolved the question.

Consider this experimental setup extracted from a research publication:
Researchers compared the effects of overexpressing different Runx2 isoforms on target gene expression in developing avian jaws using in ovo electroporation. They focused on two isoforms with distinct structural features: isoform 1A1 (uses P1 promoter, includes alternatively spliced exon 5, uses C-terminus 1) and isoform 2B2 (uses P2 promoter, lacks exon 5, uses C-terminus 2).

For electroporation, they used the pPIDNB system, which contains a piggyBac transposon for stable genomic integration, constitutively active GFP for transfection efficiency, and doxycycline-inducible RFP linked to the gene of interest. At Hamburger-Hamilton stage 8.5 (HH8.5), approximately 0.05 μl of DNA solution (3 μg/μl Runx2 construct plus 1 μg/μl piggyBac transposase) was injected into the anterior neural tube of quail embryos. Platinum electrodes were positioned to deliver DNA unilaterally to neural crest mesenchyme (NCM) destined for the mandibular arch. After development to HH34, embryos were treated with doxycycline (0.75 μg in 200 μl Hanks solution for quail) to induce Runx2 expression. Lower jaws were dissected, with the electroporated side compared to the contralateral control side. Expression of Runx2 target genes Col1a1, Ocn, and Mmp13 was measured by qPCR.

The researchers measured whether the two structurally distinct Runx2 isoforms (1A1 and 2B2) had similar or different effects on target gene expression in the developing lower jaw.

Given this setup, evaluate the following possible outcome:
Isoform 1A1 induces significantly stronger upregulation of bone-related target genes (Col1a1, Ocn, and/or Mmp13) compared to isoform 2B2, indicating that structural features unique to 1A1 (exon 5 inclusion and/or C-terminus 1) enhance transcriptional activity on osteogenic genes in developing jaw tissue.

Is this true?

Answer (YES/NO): YES